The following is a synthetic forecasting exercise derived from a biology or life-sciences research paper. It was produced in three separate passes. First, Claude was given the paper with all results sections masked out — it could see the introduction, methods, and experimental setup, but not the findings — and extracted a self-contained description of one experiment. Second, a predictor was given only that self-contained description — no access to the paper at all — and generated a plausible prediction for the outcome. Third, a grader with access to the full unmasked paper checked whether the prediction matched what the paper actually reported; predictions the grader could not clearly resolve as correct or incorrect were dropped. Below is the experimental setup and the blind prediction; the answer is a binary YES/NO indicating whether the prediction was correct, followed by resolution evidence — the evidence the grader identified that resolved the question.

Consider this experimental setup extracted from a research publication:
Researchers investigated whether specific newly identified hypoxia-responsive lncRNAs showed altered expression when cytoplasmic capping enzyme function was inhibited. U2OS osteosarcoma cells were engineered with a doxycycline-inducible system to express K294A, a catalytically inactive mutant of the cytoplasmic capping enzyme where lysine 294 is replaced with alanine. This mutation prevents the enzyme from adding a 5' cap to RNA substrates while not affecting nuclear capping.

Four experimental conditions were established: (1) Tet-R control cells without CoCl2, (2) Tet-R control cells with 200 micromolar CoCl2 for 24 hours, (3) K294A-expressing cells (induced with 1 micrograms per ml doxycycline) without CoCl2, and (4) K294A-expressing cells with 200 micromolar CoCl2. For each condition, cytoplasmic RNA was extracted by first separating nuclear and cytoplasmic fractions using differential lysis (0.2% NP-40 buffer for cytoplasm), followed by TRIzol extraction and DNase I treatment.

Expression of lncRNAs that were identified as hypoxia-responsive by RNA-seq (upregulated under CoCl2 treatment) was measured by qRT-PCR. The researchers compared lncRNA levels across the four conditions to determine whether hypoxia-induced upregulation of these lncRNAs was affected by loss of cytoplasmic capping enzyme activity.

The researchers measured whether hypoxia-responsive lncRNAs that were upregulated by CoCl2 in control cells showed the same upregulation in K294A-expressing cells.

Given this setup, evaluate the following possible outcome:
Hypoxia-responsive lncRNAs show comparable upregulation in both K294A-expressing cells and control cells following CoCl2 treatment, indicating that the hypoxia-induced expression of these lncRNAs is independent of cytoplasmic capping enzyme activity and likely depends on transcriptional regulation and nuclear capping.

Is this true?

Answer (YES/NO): NO